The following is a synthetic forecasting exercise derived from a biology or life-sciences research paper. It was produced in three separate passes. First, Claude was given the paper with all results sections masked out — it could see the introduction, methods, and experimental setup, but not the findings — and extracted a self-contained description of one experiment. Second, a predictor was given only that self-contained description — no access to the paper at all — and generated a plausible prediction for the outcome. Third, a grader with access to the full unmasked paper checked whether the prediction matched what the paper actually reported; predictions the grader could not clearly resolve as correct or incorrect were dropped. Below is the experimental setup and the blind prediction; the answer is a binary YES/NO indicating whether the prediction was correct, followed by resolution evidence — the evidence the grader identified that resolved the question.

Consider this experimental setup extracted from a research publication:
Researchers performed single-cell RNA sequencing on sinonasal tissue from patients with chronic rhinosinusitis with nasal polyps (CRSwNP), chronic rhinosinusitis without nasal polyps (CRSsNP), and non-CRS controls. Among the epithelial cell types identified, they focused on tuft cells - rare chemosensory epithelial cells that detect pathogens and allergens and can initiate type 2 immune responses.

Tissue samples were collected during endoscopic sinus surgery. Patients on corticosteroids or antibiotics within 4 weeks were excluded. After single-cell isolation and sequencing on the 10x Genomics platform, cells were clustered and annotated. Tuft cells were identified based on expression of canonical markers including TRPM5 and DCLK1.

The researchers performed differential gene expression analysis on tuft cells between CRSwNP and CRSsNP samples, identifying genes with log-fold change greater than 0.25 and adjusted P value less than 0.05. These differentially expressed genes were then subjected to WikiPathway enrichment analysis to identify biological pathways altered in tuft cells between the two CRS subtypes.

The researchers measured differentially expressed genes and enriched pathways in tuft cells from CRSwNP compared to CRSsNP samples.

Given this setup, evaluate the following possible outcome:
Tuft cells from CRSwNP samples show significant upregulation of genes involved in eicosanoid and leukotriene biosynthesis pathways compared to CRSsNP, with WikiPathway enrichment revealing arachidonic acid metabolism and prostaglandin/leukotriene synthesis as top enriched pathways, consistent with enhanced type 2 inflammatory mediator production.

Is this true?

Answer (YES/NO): YES